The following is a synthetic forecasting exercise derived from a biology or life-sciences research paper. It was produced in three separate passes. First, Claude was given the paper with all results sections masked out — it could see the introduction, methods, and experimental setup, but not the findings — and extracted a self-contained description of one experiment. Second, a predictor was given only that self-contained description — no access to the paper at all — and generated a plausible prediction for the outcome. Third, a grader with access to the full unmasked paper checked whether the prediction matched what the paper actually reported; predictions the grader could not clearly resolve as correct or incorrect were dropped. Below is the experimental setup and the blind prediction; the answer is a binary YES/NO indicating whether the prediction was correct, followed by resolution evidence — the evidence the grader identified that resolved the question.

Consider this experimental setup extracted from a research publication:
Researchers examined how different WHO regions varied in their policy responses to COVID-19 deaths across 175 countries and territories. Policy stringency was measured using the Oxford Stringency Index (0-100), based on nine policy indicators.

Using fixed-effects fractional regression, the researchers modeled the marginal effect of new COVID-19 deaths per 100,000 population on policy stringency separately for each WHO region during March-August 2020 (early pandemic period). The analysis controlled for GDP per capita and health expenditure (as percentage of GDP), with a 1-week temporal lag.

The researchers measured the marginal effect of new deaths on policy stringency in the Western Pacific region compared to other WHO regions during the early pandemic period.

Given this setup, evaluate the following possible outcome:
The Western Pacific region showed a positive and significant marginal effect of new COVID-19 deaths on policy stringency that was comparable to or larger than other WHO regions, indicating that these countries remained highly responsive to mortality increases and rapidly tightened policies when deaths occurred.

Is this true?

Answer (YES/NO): YES